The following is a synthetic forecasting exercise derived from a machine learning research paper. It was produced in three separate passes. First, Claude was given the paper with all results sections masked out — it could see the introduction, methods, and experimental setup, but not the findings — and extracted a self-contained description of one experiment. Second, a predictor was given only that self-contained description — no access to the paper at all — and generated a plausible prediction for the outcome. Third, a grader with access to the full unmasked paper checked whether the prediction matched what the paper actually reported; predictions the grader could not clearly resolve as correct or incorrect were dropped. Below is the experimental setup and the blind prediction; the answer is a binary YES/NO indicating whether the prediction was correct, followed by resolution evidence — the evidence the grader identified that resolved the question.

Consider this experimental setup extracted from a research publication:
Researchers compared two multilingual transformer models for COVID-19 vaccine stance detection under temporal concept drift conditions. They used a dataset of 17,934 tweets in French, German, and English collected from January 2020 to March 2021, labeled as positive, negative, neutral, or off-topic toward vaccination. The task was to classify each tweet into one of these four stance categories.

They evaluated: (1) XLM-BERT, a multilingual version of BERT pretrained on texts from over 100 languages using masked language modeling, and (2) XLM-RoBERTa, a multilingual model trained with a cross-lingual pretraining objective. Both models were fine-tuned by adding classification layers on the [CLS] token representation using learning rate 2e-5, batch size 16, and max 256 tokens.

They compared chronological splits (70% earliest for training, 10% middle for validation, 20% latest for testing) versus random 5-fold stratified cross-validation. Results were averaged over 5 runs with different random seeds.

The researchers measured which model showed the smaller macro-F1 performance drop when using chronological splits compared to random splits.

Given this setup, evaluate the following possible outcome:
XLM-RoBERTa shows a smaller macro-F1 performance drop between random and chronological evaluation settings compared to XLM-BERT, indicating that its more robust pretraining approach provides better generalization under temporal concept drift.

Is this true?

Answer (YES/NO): YES